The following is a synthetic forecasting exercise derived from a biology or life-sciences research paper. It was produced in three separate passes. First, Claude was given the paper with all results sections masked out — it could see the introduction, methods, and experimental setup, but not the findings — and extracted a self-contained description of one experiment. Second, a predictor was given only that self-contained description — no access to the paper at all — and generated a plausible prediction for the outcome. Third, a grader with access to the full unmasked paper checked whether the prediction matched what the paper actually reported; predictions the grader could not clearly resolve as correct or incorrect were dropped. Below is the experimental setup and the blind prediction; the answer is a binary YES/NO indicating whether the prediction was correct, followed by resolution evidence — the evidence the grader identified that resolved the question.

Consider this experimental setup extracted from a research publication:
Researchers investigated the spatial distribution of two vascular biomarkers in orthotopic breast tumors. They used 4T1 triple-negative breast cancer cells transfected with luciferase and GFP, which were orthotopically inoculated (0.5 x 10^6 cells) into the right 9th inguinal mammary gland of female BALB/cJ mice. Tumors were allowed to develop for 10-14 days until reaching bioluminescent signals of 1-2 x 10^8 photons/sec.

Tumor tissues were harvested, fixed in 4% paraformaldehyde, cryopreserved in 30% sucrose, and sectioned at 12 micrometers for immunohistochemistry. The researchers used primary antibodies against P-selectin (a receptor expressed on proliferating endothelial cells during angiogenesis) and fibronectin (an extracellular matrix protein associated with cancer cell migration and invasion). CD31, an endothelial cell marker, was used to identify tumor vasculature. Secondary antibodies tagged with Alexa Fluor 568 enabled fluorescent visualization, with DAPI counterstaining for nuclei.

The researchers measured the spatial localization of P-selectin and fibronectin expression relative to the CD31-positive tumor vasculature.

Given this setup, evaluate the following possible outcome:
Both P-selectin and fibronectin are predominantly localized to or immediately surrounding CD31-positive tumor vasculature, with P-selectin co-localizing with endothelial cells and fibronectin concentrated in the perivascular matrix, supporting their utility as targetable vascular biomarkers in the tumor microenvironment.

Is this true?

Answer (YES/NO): YES